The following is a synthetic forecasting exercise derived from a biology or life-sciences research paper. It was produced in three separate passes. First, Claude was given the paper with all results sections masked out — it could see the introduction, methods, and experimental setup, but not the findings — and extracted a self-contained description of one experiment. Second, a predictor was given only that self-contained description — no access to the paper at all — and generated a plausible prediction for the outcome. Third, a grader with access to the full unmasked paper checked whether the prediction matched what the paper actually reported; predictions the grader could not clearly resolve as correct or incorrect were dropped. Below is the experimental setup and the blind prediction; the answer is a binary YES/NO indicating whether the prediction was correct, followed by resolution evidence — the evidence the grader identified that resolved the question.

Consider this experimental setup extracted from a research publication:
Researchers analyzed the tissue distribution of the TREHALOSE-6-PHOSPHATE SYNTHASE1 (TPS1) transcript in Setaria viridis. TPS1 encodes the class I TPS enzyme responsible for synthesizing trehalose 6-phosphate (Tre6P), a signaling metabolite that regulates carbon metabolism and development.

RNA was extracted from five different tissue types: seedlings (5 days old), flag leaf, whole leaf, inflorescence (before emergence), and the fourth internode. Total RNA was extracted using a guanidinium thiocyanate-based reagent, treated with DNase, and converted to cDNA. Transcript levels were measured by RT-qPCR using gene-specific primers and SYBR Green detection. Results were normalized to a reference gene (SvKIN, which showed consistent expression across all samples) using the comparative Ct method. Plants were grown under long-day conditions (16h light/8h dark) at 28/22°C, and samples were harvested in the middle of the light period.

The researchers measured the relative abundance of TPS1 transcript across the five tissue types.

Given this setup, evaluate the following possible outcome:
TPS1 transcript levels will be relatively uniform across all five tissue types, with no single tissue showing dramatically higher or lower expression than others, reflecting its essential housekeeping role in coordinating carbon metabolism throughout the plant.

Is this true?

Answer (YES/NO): NO